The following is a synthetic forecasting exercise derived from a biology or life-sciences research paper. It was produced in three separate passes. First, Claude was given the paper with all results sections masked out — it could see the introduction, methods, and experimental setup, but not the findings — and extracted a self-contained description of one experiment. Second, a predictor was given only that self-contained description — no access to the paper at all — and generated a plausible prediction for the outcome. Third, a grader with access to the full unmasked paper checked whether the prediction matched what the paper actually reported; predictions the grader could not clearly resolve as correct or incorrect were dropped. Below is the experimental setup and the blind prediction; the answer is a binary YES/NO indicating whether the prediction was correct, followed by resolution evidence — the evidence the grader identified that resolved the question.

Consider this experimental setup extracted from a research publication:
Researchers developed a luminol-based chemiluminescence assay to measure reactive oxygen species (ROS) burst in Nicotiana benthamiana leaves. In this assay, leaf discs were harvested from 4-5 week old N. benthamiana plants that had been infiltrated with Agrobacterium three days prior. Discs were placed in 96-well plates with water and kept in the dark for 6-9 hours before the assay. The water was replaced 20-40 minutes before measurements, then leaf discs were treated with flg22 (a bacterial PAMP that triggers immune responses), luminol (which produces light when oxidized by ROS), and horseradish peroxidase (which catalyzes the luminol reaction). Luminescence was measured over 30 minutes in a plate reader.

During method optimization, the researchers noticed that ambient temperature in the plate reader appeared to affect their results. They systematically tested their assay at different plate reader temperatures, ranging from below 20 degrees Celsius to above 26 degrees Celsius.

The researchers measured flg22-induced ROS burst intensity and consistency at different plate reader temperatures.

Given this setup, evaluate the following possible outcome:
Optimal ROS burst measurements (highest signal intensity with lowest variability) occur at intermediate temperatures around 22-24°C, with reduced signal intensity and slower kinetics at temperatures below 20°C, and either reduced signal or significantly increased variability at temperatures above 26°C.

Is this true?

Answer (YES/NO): NO